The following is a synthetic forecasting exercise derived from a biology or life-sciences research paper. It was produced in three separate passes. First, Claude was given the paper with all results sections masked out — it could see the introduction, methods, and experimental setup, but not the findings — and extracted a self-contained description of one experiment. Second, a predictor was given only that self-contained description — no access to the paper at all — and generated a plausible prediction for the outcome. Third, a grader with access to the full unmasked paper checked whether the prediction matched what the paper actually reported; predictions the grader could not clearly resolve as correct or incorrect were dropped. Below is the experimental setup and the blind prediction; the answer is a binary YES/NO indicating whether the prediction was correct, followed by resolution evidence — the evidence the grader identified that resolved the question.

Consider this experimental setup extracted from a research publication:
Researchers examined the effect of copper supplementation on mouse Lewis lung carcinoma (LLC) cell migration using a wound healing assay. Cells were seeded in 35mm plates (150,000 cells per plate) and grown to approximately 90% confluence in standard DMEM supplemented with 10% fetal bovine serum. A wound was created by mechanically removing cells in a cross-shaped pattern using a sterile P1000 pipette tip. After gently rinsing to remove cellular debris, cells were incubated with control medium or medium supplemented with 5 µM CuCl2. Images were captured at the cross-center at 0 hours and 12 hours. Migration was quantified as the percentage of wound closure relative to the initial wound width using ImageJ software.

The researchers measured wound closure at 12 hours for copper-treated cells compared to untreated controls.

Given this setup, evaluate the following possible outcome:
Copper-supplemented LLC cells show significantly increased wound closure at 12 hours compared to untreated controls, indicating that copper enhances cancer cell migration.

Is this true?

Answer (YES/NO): NO